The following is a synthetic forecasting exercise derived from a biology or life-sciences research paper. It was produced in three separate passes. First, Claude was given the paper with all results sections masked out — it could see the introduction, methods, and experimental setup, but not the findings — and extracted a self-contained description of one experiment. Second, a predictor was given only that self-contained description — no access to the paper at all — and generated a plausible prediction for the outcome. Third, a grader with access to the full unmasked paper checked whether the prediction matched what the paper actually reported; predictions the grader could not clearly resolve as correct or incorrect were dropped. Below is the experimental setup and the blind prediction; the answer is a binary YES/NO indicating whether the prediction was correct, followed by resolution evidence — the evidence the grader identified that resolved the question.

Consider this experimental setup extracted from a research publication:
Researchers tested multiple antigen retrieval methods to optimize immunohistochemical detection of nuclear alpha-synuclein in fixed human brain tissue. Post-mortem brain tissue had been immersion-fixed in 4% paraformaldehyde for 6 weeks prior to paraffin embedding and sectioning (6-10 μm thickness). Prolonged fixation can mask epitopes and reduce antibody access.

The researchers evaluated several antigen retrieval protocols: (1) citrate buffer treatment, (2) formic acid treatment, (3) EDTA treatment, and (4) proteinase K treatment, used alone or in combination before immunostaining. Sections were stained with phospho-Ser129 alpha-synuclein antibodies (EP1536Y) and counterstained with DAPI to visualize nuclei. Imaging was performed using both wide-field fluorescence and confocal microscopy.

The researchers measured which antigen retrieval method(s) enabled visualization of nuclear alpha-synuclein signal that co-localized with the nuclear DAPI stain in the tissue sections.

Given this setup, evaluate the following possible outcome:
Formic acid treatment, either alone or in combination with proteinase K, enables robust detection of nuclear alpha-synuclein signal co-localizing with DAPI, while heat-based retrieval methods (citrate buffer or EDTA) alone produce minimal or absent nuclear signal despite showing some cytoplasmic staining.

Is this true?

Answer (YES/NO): NO